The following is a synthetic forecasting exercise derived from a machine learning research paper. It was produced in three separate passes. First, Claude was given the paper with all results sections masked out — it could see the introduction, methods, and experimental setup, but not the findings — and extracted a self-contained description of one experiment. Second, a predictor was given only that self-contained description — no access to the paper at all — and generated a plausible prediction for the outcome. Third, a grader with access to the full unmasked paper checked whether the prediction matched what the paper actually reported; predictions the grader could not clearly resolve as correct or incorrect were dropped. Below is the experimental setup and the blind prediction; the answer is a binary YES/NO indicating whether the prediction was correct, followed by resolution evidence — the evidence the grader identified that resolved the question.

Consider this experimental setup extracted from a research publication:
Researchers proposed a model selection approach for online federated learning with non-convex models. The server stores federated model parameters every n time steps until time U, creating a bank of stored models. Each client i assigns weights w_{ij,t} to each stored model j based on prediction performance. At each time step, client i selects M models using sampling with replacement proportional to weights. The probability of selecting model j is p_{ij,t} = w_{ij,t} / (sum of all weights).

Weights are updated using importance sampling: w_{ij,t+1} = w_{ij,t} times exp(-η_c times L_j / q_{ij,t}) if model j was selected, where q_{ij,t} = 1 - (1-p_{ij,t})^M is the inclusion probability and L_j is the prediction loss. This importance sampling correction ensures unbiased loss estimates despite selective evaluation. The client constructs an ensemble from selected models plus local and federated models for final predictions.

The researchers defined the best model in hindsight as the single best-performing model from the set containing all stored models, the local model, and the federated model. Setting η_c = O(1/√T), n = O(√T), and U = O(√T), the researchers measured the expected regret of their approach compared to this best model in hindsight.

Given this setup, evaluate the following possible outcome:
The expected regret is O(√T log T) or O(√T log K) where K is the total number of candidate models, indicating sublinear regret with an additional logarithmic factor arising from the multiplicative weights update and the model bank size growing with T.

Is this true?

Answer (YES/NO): NO